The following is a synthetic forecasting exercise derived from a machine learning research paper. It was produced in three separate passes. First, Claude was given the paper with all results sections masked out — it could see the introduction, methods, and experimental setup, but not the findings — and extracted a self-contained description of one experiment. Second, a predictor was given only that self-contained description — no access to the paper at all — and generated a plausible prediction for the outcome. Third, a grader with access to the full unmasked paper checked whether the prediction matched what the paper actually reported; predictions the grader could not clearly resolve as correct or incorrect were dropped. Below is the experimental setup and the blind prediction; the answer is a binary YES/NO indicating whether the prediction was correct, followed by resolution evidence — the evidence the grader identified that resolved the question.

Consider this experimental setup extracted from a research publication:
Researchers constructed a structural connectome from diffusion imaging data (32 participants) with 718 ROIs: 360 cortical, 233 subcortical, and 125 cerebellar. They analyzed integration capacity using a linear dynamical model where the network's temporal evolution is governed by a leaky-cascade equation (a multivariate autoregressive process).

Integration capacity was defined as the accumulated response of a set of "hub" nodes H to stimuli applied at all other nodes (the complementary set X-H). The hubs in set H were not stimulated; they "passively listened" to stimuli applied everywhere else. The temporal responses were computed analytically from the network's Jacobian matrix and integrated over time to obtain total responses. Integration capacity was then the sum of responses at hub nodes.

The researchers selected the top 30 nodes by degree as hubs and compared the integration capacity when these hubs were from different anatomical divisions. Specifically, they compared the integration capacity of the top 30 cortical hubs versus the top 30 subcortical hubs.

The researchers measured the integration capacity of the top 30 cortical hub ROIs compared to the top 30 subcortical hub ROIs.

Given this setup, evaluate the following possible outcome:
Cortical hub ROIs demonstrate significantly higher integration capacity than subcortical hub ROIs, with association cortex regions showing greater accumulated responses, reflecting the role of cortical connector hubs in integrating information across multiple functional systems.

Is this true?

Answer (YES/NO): NO